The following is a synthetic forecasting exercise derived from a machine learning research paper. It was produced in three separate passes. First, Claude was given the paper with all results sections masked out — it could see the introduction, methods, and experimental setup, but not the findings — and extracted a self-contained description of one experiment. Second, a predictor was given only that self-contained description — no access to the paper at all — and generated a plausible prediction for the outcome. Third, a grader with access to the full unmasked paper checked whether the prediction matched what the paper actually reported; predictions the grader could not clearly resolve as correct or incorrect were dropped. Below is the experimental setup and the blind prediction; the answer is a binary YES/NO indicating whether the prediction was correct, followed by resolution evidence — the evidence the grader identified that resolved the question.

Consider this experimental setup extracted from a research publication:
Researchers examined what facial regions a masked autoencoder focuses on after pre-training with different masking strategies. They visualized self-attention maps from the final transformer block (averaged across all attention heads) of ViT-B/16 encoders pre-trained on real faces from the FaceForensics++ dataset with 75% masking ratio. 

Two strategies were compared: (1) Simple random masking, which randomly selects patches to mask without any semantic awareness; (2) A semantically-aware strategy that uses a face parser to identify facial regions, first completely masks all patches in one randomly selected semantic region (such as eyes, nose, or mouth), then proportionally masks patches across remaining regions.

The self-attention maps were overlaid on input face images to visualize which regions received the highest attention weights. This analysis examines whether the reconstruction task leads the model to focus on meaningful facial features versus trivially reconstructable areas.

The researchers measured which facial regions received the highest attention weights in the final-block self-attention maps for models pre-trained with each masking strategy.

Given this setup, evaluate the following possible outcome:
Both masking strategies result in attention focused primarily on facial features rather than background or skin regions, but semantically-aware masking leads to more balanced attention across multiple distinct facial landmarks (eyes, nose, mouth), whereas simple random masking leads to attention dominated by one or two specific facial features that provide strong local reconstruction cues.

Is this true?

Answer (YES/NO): NO